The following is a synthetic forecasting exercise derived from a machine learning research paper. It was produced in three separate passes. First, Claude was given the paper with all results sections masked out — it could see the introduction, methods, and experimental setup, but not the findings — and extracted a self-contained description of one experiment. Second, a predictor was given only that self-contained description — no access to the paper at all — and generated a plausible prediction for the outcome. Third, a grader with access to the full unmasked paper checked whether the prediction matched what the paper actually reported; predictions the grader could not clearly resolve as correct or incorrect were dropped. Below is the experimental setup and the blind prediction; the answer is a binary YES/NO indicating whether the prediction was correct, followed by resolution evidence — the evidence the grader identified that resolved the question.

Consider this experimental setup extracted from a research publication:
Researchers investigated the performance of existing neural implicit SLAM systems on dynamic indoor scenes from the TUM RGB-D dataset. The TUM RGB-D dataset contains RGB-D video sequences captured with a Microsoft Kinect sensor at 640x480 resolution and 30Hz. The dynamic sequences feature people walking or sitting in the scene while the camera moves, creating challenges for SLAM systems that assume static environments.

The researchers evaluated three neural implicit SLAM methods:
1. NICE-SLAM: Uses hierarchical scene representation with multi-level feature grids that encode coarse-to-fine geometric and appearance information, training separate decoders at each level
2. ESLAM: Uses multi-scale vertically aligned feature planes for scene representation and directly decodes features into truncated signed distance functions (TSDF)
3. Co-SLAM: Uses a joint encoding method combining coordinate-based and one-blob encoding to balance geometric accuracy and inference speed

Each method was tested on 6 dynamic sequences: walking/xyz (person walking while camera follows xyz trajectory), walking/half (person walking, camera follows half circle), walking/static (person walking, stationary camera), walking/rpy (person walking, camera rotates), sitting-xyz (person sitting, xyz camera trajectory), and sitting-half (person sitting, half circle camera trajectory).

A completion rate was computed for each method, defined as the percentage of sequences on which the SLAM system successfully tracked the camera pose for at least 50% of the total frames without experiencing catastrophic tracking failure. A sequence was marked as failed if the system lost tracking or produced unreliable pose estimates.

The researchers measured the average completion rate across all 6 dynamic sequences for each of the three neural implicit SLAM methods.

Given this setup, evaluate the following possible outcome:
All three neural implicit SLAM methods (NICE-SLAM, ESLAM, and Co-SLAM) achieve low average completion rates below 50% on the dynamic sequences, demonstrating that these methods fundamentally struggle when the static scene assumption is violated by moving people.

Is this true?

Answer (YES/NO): NO